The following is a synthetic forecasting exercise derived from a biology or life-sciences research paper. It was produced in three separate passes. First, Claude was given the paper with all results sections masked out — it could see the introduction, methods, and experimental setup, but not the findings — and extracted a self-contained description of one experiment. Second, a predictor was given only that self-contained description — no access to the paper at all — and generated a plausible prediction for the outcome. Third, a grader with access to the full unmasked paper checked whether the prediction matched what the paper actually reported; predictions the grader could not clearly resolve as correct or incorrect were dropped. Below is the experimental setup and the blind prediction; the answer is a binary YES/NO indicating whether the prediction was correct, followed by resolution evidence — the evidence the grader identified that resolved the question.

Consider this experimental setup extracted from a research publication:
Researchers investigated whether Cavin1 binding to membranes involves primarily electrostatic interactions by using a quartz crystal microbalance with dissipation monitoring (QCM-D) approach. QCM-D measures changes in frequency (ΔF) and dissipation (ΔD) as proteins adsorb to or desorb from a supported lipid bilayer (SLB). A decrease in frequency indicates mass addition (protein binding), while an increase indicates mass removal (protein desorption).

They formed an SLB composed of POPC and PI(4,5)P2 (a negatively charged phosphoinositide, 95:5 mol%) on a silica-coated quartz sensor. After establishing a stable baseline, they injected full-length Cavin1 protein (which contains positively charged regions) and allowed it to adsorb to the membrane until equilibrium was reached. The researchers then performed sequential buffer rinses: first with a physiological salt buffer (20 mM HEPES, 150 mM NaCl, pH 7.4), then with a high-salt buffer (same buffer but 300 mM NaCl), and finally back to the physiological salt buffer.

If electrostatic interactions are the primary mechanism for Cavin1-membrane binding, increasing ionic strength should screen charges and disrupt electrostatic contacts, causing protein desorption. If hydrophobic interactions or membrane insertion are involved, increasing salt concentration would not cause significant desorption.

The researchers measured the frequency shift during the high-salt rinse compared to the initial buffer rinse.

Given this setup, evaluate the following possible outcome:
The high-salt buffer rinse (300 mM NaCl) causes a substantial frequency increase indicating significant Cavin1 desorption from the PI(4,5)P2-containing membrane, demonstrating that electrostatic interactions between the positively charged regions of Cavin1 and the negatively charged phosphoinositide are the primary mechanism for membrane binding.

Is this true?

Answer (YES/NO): NO